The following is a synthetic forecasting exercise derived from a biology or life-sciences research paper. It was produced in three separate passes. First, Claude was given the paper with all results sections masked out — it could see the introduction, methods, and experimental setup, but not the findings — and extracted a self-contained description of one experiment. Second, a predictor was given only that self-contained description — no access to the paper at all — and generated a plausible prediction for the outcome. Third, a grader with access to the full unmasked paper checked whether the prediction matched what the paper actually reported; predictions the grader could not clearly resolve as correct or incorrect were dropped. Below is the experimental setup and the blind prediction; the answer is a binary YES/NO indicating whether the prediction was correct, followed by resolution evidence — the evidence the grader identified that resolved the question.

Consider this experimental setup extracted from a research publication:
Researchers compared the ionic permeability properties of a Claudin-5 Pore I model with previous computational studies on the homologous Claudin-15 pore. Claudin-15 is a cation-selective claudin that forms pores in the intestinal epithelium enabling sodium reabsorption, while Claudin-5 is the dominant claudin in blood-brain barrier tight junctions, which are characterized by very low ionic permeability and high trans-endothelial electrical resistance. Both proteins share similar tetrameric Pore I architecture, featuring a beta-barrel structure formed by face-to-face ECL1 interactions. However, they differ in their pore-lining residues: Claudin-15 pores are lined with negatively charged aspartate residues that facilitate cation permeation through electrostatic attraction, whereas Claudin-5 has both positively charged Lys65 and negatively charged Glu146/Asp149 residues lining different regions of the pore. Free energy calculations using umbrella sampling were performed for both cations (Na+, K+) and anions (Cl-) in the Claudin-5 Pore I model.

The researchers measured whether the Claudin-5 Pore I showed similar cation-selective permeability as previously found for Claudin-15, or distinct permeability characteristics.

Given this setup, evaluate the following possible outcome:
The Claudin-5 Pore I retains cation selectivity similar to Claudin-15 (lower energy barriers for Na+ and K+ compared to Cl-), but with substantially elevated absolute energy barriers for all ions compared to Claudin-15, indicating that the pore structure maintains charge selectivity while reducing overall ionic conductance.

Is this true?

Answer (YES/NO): NO